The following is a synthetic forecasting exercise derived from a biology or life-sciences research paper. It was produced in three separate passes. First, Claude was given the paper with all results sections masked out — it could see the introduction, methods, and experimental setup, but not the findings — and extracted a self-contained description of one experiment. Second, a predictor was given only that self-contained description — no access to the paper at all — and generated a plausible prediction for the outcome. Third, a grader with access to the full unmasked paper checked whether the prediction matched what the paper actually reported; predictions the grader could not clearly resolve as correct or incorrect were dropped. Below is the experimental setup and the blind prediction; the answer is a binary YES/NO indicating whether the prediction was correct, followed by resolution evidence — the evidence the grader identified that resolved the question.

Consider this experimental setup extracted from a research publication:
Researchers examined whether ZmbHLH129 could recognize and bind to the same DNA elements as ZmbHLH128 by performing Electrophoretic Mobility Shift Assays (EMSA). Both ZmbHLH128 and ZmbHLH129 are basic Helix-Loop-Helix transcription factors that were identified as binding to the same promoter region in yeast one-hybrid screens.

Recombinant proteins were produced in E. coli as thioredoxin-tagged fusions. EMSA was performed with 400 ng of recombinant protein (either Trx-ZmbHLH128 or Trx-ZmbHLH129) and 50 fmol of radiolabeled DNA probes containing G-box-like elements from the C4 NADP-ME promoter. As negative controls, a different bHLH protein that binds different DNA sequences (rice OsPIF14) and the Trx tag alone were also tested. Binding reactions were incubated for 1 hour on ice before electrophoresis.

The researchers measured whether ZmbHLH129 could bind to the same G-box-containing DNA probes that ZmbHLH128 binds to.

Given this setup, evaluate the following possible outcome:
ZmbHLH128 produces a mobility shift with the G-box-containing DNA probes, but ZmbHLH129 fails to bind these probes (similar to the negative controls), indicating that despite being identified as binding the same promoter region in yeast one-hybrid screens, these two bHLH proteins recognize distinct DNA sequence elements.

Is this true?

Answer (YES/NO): NO